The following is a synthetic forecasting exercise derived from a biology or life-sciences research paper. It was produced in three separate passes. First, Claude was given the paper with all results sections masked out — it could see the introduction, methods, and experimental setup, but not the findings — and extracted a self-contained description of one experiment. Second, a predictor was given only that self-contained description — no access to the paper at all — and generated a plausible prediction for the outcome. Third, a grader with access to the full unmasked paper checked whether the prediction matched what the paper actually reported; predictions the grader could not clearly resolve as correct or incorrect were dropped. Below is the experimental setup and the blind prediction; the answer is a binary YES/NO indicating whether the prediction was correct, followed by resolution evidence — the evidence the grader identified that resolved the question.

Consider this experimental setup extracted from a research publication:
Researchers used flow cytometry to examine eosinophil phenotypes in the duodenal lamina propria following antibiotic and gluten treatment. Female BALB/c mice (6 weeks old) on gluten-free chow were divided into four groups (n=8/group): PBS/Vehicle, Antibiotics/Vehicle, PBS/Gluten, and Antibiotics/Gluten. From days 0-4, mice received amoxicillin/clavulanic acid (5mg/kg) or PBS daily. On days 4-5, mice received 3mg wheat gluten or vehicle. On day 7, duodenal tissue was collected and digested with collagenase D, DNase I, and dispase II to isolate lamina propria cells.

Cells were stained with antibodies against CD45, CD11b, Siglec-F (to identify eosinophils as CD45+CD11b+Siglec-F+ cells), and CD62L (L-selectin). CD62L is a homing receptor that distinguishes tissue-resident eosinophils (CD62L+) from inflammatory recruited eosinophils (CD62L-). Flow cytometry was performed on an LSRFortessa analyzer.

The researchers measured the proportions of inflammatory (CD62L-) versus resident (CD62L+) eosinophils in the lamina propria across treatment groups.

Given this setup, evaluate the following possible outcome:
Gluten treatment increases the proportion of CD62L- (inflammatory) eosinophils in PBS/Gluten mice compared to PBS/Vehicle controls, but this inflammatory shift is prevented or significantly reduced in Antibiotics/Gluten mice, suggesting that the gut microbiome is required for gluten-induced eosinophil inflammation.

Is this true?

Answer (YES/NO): NO